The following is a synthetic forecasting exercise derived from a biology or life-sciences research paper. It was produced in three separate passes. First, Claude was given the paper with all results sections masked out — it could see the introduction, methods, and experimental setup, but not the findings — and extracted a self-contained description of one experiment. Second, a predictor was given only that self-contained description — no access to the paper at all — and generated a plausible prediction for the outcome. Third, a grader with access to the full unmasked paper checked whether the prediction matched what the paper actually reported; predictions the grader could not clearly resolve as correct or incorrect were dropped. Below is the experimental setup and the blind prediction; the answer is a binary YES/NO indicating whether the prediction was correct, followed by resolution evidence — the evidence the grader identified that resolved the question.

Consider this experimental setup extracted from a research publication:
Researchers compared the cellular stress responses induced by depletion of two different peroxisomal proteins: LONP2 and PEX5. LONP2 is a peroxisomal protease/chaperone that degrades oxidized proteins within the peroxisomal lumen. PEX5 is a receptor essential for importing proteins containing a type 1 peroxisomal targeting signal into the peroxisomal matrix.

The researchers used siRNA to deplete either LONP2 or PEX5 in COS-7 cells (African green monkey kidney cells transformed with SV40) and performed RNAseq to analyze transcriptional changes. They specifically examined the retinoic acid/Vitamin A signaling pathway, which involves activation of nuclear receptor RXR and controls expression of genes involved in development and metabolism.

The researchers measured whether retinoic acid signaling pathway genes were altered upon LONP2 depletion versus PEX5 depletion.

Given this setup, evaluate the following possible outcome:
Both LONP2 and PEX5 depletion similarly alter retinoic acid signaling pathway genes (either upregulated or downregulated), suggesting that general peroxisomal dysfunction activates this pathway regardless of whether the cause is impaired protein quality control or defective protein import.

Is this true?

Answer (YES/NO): NO